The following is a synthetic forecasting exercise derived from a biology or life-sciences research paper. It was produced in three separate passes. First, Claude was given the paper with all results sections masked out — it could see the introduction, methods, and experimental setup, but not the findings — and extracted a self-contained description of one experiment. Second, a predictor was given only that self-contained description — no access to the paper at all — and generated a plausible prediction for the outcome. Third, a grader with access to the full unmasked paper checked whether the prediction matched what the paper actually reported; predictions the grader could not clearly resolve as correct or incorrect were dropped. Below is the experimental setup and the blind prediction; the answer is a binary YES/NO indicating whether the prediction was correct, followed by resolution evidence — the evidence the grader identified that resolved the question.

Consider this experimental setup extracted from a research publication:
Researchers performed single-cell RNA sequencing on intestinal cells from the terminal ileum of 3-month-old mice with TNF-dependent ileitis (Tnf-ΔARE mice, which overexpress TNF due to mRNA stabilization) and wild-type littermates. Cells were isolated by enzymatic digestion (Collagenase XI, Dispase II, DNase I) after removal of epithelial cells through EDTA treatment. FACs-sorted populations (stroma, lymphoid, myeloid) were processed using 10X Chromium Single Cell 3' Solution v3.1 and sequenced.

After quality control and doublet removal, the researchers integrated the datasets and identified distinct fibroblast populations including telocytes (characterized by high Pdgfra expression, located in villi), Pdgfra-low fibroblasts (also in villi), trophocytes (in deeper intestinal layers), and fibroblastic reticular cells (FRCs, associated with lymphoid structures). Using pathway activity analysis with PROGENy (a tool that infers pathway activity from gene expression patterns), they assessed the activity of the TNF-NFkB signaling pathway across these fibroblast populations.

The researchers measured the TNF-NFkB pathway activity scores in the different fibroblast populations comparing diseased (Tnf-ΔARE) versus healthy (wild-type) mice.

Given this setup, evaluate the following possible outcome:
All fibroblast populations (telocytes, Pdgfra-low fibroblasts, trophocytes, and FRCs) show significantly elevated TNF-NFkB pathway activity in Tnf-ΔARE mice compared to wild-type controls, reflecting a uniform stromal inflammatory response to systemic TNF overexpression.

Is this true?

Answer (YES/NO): YES